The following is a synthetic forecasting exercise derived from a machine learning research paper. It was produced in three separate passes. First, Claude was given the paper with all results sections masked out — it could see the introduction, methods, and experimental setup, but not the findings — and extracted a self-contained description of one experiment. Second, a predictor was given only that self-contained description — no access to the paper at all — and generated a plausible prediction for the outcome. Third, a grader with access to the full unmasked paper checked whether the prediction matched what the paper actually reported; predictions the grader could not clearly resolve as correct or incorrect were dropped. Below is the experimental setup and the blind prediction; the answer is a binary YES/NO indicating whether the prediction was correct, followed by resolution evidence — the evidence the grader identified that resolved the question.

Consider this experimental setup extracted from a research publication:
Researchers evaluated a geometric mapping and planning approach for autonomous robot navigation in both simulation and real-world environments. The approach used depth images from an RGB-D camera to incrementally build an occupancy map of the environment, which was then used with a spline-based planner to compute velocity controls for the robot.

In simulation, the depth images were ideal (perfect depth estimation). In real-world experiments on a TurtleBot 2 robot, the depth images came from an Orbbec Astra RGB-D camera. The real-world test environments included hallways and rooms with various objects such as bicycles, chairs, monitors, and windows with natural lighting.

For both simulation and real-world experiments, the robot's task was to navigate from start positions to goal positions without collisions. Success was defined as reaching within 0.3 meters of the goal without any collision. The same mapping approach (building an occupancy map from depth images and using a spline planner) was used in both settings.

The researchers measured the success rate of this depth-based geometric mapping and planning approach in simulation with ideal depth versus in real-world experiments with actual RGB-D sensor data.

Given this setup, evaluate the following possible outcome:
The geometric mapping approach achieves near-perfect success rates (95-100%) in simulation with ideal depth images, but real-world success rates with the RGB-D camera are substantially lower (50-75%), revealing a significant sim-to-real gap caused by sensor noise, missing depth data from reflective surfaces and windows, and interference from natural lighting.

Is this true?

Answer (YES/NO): NO